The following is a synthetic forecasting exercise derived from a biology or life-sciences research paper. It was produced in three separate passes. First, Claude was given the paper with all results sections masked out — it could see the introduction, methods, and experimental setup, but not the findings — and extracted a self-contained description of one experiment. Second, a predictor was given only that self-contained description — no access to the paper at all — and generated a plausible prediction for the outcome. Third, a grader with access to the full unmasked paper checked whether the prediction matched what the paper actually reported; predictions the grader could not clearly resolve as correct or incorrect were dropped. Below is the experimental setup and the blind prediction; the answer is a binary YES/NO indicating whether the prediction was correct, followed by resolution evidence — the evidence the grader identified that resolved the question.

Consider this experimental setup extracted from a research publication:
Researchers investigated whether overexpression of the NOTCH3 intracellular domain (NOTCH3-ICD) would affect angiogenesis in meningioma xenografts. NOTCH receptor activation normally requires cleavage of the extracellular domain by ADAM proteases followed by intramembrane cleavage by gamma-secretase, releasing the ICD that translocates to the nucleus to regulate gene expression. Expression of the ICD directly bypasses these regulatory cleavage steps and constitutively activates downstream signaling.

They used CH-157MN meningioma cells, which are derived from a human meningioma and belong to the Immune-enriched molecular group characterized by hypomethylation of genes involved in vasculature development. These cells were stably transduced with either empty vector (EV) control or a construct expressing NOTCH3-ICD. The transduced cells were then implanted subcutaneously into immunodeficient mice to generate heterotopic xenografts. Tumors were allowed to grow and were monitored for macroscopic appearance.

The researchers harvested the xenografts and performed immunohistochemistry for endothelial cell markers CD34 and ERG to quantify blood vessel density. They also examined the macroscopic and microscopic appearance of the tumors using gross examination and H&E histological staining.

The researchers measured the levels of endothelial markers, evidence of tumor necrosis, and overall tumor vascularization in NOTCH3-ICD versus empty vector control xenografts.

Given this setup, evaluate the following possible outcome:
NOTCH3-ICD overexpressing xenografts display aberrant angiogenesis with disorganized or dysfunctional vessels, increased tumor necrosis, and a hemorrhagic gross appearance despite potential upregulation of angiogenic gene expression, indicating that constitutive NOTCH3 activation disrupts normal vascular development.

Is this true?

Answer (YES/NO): NO